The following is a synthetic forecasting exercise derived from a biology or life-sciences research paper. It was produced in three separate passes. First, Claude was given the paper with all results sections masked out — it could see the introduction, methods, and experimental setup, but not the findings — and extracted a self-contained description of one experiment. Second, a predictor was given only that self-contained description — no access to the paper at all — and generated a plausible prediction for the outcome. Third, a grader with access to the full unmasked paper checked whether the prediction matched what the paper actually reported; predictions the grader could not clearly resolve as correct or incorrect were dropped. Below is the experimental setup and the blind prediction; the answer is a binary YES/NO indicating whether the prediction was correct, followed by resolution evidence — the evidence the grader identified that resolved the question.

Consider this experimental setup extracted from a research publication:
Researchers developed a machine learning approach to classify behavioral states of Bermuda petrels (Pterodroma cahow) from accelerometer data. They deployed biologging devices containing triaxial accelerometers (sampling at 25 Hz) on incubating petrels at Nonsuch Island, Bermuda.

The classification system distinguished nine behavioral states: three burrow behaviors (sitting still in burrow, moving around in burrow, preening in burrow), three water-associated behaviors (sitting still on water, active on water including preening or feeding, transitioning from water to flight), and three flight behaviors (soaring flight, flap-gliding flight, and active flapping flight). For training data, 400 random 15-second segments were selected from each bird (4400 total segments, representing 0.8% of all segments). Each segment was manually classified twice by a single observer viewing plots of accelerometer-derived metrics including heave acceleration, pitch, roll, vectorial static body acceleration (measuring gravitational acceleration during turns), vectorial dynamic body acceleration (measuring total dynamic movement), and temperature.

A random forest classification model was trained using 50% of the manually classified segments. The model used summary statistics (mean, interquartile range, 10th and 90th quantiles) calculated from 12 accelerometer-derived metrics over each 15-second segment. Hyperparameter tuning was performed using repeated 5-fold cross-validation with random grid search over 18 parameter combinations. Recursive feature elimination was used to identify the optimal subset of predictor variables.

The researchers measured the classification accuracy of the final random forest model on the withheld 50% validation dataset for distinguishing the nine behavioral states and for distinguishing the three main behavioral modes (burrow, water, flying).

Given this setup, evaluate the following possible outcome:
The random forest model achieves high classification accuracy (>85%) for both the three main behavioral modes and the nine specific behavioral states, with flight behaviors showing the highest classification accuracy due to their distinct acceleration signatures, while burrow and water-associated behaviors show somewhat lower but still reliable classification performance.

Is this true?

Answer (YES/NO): NO